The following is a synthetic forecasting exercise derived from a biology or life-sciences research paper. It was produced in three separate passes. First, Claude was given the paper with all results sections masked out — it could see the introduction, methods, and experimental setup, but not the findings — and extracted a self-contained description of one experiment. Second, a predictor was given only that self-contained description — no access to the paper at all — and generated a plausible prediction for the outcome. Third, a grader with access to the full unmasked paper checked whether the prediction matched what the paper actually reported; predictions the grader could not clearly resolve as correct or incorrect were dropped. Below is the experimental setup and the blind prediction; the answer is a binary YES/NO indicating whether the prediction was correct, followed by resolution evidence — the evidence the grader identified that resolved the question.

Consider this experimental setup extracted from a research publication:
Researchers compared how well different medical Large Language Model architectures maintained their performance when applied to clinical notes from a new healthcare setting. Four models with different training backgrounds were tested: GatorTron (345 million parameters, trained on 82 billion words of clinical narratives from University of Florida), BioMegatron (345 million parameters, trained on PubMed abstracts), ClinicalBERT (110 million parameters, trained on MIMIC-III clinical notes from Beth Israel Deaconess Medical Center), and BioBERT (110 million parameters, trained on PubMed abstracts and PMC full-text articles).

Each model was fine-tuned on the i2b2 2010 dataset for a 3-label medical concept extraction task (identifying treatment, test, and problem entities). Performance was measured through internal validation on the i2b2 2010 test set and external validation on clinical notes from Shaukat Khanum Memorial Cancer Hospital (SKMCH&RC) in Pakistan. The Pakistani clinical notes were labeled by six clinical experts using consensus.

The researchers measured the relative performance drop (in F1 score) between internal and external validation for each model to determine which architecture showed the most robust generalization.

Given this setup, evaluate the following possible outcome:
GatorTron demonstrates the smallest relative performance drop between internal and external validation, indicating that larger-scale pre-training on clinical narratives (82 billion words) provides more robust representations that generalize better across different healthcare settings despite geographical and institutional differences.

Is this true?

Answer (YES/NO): NO